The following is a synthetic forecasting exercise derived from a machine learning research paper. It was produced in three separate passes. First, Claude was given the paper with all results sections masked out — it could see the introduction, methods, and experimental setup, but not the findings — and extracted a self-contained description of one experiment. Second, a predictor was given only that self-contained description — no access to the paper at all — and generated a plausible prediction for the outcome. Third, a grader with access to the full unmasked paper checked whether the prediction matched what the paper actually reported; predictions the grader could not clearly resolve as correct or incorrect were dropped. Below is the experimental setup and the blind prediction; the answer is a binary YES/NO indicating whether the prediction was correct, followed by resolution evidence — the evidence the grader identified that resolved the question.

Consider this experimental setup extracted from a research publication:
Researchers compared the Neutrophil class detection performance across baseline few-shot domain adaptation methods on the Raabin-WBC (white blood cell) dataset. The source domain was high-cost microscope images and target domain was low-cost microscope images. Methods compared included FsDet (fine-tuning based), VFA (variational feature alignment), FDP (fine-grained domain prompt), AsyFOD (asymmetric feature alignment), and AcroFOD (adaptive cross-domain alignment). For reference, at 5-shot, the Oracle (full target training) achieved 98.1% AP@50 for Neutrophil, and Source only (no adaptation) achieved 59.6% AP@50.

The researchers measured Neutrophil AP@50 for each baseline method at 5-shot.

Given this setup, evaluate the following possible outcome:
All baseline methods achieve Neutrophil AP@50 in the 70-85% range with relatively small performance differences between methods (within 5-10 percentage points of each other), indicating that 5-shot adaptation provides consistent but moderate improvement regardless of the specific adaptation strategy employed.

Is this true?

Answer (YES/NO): NO